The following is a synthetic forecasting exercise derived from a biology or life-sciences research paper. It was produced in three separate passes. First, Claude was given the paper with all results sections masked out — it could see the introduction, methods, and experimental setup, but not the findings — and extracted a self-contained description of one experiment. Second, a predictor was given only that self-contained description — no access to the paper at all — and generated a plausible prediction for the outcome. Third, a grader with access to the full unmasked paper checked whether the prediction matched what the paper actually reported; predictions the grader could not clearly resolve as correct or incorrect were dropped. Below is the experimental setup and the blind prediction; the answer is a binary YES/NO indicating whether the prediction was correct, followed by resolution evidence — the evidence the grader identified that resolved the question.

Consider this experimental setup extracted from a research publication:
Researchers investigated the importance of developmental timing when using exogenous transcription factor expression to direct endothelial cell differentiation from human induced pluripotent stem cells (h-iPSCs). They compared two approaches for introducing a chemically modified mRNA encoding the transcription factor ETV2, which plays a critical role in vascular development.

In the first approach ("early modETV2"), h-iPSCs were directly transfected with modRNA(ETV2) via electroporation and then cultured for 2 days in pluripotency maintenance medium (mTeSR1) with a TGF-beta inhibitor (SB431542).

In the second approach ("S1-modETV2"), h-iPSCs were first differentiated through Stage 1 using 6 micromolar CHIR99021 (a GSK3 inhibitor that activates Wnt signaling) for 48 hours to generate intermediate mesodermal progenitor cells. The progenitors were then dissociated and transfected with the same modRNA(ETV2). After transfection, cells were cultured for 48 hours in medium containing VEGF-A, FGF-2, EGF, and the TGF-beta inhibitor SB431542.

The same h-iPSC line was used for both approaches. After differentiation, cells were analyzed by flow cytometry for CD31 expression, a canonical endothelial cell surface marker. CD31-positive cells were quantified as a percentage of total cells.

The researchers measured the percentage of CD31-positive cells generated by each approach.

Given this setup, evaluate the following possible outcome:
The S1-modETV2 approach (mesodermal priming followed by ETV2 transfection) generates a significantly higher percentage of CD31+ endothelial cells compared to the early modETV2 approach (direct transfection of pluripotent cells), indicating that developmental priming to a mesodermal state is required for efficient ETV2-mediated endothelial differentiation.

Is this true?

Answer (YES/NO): NO